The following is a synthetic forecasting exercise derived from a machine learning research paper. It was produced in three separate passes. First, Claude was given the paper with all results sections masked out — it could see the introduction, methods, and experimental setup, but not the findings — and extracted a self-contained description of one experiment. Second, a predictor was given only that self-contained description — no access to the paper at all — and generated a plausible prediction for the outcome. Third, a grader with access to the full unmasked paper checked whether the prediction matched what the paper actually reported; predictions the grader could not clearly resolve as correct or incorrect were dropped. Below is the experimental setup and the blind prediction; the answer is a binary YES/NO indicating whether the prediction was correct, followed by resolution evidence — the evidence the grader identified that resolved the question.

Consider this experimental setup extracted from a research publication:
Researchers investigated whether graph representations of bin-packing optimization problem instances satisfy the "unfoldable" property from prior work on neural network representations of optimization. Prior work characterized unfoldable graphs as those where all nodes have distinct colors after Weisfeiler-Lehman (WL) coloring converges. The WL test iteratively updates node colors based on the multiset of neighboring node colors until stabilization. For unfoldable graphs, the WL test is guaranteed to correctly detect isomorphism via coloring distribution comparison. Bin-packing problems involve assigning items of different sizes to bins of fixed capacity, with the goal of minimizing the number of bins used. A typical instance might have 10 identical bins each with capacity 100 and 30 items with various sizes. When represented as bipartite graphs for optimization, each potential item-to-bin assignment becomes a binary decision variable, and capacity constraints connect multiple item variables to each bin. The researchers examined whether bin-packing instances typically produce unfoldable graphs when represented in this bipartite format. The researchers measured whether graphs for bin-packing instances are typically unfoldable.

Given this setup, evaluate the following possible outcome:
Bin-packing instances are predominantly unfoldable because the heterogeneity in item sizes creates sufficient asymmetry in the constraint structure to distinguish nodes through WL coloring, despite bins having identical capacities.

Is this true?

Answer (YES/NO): NO